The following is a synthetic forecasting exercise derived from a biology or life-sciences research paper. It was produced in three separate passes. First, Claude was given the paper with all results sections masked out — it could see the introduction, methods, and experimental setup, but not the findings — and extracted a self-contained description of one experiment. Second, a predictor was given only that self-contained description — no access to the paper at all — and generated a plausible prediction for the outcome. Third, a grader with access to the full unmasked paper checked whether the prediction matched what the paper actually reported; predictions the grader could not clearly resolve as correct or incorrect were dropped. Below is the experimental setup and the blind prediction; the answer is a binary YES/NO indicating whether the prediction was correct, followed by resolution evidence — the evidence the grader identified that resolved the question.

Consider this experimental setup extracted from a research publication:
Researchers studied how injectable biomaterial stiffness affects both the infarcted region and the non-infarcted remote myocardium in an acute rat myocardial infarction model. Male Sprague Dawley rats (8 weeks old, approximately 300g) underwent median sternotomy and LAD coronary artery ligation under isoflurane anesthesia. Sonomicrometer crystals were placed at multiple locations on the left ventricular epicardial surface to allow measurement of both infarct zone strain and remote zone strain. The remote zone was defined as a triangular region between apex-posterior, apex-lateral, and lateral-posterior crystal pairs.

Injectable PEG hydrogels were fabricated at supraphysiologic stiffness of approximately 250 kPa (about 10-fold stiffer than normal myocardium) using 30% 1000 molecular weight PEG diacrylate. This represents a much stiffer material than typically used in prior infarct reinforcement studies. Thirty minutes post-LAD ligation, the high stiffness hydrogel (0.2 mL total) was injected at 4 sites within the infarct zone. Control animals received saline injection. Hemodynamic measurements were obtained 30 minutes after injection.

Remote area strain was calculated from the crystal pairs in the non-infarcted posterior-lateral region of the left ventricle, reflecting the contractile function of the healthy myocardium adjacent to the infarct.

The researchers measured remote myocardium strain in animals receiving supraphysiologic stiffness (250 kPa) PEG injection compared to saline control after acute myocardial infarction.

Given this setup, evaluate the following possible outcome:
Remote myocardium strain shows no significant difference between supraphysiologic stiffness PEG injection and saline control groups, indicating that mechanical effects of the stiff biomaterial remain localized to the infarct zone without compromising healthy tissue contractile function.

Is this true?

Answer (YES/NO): NO